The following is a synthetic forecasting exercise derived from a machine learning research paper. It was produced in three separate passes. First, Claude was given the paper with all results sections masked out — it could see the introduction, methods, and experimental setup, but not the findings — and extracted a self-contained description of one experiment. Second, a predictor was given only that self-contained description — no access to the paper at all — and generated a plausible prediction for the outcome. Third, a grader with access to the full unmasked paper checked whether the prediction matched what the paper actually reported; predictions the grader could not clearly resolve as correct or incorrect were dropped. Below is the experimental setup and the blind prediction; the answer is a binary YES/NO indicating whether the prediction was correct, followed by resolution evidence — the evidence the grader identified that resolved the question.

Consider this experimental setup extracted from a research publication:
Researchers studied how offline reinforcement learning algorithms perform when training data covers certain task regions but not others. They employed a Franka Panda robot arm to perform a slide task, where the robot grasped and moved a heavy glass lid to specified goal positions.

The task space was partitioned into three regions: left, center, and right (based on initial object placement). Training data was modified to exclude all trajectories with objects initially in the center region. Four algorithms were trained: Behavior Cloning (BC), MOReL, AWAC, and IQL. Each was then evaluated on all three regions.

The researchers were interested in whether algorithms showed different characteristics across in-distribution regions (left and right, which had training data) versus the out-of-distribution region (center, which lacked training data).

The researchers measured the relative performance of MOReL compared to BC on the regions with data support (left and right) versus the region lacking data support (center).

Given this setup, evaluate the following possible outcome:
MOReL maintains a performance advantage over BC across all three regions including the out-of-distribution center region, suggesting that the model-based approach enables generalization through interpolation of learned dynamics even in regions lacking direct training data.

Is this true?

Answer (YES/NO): NO